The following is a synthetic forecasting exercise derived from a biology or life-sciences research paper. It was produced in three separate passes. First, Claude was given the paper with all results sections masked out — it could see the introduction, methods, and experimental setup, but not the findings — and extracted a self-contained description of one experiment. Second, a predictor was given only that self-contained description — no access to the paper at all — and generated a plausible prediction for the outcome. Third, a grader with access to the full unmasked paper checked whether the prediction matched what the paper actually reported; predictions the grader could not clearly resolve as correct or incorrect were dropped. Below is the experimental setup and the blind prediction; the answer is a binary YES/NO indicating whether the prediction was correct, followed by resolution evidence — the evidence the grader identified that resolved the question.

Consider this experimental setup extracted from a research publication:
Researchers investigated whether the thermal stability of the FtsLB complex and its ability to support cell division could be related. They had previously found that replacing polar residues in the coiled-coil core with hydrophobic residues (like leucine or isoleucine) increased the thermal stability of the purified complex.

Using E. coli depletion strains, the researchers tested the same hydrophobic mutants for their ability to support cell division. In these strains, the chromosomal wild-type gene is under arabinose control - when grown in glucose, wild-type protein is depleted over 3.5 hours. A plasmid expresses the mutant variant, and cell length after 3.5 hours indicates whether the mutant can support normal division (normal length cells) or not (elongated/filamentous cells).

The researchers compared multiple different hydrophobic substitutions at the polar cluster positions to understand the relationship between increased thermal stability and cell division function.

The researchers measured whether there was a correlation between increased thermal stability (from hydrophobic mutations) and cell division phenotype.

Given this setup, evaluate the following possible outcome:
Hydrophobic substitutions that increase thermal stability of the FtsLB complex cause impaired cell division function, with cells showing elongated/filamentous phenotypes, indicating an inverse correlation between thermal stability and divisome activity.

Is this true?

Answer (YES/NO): YES